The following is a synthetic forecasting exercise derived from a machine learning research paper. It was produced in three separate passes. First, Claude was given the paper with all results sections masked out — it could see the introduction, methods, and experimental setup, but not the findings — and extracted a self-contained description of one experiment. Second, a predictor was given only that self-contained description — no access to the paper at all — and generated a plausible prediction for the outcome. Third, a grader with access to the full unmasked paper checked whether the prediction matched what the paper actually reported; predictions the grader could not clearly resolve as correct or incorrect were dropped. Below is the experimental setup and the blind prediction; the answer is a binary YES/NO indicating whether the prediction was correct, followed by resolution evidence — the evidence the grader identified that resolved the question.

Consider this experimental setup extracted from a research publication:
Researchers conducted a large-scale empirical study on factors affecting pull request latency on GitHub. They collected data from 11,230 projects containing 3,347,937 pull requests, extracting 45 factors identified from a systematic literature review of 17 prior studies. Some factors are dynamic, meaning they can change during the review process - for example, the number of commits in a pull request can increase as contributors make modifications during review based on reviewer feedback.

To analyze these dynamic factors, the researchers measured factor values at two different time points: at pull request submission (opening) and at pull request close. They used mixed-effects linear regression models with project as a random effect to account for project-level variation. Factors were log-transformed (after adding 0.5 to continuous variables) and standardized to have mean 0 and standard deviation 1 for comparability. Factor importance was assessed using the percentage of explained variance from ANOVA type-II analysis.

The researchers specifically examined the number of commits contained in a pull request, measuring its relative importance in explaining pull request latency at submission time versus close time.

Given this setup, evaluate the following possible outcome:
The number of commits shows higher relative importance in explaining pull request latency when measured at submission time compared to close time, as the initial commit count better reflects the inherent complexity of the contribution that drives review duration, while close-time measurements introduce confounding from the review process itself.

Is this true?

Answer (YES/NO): NO